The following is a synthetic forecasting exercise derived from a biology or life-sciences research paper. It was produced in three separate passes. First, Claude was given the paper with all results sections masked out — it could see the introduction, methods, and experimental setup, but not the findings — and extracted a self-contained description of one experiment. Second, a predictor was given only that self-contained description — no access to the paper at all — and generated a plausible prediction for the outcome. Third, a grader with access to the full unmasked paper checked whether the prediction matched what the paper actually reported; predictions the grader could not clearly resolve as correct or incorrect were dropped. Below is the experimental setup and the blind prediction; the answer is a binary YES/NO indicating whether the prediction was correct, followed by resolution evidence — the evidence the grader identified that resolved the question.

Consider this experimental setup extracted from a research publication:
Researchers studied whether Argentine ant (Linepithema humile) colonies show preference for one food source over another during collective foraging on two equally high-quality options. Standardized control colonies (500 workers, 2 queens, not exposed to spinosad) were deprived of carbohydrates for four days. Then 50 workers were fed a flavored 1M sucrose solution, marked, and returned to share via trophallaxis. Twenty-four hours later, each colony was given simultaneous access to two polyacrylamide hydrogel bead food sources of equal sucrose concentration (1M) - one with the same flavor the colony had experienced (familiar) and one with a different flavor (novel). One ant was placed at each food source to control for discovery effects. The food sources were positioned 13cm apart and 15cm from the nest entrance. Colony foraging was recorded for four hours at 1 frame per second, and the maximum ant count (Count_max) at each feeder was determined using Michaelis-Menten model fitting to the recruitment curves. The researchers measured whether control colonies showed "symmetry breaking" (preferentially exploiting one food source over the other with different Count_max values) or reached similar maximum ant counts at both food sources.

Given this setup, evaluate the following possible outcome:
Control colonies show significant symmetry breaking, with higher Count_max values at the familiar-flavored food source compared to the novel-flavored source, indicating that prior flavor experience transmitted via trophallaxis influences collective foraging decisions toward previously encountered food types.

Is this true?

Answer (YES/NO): NO